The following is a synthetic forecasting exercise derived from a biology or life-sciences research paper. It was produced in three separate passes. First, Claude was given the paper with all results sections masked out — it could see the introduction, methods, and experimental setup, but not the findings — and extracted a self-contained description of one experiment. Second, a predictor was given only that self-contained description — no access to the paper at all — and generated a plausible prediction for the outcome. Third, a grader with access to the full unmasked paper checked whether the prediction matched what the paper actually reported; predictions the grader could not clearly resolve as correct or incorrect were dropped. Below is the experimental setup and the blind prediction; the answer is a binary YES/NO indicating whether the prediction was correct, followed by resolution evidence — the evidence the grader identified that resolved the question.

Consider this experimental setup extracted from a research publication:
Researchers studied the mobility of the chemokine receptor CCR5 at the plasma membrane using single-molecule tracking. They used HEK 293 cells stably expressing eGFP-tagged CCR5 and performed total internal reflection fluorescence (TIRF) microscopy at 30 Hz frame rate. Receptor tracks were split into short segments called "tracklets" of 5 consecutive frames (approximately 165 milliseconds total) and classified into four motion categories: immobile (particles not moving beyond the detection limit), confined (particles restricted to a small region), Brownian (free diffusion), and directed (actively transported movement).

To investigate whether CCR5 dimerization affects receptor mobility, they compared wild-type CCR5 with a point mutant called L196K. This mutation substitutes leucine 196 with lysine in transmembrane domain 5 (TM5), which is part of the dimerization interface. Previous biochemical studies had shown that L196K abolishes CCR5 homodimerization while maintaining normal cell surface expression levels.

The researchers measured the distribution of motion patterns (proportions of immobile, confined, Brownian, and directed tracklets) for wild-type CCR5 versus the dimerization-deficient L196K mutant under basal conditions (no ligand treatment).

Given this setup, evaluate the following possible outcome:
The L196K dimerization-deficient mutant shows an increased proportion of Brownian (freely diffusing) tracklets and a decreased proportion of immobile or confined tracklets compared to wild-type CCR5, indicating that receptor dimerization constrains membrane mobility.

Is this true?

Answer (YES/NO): YES